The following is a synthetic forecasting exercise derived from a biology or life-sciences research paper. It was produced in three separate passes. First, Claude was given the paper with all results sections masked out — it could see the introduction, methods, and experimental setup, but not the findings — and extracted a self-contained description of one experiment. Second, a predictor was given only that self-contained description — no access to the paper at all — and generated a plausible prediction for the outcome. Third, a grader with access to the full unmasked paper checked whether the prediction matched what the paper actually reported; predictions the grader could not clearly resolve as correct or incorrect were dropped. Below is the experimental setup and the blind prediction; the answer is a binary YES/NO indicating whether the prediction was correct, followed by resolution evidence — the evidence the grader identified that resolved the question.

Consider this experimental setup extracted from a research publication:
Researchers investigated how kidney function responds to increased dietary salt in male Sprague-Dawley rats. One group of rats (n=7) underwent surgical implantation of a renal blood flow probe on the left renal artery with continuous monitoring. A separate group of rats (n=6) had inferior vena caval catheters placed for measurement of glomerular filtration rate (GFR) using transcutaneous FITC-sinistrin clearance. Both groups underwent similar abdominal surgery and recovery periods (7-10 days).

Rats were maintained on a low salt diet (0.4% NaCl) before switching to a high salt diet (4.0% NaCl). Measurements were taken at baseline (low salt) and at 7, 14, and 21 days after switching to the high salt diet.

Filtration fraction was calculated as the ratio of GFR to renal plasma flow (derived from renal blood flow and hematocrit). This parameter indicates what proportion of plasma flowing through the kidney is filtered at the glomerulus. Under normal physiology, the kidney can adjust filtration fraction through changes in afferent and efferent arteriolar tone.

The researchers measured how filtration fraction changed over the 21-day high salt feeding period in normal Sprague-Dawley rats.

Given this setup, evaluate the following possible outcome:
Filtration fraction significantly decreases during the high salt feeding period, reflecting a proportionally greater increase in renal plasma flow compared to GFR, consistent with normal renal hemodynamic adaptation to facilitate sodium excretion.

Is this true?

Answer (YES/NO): NO